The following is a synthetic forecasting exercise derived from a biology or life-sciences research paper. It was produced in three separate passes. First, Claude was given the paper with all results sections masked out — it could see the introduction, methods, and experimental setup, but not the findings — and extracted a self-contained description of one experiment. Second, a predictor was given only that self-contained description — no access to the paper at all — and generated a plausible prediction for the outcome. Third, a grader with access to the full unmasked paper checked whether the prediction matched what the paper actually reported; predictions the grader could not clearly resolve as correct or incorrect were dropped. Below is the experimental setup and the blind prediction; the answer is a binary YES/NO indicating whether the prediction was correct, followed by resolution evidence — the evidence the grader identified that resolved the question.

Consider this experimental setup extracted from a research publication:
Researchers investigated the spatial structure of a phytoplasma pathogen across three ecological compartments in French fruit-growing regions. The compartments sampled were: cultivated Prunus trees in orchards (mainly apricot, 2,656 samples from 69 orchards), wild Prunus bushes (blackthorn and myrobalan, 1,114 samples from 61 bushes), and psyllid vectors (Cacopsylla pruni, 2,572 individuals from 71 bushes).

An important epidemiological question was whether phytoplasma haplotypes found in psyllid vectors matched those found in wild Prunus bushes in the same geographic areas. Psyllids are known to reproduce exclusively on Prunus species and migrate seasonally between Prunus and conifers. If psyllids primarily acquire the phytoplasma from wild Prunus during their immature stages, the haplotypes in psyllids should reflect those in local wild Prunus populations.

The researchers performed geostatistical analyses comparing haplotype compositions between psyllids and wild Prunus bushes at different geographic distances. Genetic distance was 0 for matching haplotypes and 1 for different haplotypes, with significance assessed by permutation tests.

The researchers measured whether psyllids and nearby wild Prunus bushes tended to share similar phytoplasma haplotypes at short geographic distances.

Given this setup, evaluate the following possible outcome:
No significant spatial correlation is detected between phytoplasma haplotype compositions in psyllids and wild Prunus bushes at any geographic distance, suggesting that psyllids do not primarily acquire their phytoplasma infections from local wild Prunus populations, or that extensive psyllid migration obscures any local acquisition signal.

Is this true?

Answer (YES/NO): YES